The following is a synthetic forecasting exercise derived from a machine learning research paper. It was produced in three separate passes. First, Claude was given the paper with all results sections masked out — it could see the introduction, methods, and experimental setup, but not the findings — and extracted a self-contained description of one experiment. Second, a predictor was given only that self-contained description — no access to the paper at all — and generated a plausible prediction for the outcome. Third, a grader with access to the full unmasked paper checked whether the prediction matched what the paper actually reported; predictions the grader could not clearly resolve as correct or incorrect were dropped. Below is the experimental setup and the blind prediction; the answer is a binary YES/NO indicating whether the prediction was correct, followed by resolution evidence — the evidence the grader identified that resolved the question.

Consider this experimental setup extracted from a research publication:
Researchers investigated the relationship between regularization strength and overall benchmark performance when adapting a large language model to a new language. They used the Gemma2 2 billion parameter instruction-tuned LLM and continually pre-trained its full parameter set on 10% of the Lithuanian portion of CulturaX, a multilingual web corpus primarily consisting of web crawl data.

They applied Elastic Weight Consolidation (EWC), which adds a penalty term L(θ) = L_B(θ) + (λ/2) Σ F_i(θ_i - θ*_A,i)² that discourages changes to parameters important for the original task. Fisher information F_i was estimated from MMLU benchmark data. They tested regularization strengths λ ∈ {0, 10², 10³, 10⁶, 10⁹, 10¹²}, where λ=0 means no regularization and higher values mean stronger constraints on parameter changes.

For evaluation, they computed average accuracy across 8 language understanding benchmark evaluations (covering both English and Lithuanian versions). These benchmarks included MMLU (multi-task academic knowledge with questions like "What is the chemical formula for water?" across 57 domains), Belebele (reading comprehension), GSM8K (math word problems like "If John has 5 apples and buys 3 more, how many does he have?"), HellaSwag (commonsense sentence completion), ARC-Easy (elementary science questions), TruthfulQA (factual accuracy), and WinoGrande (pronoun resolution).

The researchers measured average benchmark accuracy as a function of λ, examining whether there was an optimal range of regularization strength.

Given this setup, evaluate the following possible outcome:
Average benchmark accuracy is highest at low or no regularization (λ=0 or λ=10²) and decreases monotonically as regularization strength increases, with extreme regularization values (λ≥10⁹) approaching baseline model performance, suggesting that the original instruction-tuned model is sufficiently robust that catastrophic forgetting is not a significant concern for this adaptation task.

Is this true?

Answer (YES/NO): NO